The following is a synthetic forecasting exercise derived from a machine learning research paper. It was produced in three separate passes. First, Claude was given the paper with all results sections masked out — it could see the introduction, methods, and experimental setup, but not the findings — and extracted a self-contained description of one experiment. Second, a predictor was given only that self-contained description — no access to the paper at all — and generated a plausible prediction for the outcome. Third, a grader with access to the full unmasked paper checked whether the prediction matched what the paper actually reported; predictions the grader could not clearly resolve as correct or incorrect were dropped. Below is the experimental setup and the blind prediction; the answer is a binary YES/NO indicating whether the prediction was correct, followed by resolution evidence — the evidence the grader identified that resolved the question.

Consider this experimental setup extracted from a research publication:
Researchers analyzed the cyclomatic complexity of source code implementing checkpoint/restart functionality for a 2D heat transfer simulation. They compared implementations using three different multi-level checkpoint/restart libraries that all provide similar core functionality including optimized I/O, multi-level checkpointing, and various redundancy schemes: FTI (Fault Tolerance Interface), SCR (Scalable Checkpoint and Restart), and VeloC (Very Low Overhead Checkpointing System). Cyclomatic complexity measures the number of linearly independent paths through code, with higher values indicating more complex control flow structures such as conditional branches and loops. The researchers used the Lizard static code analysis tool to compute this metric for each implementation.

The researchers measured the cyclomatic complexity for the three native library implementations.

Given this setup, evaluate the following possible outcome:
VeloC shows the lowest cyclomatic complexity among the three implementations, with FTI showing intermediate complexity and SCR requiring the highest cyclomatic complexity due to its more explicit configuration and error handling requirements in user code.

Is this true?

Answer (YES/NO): YES